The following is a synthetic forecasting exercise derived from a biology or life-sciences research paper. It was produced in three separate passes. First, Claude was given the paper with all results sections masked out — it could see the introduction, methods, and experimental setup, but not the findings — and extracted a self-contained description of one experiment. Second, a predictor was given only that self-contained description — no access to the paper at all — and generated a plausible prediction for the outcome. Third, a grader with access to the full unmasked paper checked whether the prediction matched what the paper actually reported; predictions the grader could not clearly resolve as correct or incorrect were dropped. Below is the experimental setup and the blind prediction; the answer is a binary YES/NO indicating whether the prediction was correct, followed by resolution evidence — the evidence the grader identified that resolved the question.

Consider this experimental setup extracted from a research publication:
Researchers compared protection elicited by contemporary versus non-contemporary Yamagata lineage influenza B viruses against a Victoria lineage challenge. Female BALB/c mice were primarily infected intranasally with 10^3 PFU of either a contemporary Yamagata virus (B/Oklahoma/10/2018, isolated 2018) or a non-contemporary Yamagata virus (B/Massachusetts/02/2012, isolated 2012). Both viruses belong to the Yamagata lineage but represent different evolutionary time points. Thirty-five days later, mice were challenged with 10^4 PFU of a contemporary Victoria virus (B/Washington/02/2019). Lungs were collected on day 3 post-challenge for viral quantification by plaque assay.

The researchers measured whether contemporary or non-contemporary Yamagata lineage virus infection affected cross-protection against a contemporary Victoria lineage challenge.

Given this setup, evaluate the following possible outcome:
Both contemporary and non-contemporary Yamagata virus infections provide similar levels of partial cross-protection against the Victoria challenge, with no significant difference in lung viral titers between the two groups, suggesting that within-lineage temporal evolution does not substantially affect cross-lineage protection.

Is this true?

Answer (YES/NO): NO